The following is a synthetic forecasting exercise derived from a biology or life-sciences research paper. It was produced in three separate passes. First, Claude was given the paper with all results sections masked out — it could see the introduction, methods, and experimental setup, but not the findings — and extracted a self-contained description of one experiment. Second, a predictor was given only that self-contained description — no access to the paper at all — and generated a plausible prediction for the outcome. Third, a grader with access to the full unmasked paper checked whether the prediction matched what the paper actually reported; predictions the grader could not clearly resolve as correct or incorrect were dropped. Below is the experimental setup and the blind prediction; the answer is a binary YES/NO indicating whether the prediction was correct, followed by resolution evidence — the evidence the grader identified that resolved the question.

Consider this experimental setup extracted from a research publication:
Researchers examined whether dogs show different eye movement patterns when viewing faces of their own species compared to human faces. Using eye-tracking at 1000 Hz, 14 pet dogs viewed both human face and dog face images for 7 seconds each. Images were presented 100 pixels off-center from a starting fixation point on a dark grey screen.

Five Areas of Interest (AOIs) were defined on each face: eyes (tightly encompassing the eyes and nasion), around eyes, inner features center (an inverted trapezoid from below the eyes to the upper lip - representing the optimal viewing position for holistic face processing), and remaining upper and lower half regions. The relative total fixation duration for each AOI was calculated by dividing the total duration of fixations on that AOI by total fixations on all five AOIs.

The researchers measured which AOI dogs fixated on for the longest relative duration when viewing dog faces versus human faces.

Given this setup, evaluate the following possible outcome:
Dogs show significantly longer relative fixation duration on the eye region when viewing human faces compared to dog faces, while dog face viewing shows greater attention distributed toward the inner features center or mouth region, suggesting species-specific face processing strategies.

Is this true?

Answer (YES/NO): NO